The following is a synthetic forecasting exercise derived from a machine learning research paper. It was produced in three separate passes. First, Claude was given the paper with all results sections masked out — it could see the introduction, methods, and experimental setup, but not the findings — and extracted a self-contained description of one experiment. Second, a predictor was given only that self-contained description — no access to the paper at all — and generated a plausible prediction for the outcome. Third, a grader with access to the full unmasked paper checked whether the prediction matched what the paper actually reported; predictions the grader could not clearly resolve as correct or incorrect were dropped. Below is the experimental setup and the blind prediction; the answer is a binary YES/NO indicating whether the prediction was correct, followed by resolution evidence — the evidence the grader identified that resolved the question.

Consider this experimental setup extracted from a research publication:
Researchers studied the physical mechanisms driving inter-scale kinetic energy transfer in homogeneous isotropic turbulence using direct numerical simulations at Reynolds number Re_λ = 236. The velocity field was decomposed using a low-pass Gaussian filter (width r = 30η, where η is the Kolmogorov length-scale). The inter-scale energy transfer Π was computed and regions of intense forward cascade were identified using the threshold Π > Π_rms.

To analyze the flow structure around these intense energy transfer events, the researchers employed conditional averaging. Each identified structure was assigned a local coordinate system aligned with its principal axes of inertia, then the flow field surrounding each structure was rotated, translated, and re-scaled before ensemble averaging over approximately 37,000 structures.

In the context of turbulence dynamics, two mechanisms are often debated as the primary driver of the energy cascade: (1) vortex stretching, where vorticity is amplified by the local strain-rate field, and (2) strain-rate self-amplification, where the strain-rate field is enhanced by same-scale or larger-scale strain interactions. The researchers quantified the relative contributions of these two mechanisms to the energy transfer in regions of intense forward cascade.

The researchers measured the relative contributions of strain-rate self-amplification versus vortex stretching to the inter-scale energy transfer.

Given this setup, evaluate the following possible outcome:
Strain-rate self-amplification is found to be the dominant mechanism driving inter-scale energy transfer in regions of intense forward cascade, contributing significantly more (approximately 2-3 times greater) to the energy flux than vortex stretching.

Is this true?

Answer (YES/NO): NO